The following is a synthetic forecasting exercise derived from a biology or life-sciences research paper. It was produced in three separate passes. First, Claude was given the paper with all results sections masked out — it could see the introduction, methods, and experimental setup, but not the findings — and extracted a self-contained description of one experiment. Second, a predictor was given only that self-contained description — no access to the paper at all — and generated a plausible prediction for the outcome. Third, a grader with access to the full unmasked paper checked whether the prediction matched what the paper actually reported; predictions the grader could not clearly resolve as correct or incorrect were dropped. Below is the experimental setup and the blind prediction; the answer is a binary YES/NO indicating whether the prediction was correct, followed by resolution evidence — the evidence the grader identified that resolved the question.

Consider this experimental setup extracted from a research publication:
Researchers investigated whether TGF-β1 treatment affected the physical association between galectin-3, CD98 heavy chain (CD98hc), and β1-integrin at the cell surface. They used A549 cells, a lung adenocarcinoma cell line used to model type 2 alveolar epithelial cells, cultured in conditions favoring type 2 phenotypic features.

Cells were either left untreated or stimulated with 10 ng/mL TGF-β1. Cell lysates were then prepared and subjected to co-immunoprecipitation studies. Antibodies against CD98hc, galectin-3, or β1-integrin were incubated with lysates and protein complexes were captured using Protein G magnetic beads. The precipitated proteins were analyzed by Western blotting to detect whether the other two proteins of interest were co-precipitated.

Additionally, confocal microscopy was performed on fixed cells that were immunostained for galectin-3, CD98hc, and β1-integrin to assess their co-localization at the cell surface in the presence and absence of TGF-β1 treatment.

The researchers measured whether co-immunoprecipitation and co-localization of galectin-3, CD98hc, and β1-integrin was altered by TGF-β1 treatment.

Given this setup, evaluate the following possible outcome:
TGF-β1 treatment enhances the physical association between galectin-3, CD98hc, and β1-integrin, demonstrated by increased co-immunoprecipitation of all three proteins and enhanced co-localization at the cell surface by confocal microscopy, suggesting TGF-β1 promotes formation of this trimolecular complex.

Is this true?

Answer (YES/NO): NO